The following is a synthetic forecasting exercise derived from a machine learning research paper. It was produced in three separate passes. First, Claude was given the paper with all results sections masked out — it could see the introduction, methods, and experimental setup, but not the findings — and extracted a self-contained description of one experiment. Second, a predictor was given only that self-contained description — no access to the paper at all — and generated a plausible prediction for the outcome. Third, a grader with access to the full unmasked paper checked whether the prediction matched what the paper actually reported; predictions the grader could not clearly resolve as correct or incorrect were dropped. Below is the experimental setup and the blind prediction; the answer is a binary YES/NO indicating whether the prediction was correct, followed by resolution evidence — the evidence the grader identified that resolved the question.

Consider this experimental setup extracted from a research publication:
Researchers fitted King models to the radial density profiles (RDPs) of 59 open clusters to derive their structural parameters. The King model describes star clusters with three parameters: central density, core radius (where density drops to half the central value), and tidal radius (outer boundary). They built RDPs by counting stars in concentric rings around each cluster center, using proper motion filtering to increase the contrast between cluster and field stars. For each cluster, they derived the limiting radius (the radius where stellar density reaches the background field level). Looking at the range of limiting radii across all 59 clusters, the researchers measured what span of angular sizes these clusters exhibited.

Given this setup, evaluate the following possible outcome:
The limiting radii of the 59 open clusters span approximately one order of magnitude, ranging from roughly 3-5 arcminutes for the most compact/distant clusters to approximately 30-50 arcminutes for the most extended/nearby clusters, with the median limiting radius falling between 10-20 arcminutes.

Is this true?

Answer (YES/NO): NO